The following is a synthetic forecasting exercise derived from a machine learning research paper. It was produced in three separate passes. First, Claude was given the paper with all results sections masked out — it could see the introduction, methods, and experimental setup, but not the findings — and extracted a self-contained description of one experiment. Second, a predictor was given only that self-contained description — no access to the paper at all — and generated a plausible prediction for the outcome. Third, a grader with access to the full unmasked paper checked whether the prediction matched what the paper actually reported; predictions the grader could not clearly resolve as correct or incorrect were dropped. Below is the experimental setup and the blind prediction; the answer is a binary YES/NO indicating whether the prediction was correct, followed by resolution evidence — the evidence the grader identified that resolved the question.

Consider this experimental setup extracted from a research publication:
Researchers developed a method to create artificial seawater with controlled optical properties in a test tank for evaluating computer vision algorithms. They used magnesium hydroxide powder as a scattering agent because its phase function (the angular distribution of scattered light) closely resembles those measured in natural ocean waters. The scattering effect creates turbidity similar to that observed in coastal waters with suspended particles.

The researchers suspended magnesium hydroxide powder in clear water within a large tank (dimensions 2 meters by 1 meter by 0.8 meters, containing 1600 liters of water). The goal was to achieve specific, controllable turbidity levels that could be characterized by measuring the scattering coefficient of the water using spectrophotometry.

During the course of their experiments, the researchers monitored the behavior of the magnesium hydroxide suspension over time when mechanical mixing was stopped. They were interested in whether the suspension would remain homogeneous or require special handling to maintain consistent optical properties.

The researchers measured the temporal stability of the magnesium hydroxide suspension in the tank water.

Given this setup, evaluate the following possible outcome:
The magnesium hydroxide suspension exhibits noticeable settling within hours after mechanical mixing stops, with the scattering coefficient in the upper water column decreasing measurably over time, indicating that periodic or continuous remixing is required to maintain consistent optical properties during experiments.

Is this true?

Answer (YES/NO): NO